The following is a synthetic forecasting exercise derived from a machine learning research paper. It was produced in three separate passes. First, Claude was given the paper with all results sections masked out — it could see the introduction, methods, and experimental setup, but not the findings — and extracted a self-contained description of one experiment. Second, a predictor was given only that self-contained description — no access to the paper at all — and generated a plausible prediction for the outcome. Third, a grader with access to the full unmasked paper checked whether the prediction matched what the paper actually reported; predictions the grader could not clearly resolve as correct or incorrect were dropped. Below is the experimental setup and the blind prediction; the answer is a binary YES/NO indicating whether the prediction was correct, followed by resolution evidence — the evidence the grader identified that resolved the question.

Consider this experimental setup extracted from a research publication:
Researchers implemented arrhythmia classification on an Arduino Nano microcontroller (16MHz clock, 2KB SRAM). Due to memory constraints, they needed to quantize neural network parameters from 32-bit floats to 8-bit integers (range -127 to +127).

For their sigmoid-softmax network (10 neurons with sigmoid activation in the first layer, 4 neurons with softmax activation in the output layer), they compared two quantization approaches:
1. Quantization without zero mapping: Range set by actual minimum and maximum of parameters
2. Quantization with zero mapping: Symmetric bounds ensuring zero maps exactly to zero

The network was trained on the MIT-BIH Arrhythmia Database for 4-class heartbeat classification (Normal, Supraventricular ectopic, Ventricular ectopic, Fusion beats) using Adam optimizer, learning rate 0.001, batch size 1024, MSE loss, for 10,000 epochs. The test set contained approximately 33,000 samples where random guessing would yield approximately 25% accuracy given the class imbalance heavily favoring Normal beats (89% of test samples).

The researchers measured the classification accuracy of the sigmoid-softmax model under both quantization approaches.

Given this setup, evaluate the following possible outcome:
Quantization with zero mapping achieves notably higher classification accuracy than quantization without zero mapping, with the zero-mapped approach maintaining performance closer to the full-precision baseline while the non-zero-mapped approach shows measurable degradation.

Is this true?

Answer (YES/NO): NO